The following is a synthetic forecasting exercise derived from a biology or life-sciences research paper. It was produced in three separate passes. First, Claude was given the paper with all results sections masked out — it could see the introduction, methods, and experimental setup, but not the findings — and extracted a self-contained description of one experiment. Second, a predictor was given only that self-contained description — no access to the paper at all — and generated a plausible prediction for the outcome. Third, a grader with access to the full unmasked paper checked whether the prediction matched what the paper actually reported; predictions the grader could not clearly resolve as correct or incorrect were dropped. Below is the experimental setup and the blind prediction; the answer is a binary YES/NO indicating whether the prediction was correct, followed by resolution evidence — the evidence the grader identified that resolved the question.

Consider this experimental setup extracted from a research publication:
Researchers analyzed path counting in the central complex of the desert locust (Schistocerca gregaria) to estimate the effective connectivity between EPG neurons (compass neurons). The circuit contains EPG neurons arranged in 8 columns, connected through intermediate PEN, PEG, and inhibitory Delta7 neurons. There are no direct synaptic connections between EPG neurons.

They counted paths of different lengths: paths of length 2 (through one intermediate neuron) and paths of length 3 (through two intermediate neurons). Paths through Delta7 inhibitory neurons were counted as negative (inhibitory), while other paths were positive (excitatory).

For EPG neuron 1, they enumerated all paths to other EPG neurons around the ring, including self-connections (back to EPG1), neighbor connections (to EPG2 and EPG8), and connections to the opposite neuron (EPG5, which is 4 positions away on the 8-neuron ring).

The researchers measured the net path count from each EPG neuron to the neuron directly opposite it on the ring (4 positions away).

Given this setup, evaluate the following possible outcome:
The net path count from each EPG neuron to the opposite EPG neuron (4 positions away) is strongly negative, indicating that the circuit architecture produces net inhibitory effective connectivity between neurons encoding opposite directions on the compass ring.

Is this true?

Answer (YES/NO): YES